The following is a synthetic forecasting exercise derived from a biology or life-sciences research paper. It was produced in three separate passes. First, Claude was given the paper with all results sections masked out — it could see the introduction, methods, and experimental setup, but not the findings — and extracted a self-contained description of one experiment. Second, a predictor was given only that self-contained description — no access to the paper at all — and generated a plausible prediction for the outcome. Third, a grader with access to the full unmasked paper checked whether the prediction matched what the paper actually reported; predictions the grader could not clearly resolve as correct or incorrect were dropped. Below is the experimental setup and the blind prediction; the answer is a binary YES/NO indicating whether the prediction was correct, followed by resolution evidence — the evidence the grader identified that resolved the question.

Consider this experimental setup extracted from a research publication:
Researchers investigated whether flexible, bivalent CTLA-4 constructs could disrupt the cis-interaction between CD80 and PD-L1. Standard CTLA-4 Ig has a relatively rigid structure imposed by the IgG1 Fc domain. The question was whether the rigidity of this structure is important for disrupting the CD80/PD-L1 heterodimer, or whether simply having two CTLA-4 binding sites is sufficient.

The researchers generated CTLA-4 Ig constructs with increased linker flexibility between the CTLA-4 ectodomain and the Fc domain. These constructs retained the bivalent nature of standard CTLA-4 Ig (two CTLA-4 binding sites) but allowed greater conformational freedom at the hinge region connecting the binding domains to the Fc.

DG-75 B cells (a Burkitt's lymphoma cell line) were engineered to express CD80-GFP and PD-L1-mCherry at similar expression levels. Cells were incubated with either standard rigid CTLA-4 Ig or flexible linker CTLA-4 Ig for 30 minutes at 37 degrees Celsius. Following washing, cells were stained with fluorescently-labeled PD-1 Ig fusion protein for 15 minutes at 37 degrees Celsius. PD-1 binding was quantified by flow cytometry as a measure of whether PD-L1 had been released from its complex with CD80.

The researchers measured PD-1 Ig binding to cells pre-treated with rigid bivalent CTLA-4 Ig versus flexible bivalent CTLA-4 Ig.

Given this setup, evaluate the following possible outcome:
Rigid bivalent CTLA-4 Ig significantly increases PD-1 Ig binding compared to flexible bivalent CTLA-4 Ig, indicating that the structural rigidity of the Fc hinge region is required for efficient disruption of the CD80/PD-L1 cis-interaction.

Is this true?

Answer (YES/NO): YES